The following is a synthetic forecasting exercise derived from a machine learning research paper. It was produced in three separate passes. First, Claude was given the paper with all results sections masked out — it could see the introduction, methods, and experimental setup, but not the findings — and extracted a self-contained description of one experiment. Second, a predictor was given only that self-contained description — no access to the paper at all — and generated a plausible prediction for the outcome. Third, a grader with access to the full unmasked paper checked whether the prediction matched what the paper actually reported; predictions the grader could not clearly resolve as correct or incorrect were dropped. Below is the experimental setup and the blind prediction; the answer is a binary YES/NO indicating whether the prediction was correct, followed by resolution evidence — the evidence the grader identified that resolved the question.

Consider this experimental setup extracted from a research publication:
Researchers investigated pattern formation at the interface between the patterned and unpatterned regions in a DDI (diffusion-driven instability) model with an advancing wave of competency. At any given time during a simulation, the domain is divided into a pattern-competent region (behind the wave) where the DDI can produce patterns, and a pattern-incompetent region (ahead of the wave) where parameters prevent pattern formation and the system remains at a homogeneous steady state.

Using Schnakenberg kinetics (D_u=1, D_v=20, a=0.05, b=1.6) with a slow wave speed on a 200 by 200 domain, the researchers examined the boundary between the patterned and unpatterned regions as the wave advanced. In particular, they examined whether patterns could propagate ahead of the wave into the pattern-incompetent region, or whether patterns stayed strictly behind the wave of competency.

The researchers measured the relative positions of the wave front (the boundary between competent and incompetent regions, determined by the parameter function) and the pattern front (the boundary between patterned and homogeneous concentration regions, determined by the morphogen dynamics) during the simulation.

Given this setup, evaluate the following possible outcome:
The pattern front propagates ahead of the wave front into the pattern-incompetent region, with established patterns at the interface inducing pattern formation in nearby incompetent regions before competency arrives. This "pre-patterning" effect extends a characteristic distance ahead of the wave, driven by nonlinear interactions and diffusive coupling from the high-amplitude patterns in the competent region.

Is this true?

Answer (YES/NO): NO